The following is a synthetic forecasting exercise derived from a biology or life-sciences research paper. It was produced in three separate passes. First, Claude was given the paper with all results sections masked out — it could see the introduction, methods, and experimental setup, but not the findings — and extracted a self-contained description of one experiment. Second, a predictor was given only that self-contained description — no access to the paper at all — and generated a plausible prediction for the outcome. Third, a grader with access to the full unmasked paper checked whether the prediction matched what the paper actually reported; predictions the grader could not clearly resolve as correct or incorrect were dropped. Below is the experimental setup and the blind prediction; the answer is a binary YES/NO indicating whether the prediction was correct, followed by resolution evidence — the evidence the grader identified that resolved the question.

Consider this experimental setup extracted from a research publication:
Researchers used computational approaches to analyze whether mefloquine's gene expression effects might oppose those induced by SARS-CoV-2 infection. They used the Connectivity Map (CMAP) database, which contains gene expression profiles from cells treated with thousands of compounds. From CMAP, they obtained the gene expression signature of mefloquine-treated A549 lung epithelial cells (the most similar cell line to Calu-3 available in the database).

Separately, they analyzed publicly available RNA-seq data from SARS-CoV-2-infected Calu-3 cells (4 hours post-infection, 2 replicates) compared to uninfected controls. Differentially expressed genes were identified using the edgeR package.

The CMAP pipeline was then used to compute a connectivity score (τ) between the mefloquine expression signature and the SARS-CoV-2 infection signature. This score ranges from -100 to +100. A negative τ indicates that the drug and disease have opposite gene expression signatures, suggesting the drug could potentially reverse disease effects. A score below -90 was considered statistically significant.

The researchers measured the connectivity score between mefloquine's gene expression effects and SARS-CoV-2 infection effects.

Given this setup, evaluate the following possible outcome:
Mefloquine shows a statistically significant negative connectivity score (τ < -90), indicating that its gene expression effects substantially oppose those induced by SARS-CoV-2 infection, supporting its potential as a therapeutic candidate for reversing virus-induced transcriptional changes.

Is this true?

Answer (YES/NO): YES